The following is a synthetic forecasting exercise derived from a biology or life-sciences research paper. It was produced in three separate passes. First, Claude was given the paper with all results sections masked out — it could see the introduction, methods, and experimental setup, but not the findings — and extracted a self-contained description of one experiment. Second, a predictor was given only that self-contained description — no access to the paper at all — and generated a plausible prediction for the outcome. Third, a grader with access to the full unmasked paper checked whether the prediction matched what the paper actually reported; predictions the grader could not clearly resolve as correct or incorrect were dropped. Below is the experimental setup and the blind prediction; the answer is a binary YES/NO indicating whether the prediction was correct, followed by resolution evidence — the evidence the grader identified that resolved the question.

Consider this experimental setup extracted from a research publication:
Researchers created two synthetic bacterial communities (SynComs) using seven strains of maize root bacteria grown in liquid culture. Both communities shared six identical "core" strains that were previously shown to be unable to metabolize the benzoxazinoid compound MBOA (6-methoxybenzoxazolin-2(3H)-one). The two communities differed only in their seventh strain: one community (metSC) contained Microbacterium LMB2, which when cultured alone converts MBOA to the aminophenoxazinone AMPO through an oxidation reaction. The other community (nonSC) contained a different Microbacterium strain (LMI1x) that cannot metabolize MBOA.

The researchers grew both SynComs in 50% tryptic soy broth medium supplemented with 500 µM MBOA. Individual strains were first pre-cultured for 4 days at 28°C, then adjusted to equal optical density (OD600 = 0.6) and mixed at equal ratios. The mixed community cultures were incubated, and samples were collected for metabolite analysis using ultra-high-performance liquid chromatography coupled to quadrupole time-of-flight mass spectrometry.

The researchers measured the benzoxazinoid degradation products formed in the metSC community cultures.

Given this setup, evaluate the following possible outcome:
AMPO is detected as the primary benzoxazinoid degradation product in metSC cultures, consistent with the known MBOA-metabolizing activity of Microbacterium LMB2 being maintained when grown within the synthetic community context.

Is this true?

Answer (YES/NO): NO